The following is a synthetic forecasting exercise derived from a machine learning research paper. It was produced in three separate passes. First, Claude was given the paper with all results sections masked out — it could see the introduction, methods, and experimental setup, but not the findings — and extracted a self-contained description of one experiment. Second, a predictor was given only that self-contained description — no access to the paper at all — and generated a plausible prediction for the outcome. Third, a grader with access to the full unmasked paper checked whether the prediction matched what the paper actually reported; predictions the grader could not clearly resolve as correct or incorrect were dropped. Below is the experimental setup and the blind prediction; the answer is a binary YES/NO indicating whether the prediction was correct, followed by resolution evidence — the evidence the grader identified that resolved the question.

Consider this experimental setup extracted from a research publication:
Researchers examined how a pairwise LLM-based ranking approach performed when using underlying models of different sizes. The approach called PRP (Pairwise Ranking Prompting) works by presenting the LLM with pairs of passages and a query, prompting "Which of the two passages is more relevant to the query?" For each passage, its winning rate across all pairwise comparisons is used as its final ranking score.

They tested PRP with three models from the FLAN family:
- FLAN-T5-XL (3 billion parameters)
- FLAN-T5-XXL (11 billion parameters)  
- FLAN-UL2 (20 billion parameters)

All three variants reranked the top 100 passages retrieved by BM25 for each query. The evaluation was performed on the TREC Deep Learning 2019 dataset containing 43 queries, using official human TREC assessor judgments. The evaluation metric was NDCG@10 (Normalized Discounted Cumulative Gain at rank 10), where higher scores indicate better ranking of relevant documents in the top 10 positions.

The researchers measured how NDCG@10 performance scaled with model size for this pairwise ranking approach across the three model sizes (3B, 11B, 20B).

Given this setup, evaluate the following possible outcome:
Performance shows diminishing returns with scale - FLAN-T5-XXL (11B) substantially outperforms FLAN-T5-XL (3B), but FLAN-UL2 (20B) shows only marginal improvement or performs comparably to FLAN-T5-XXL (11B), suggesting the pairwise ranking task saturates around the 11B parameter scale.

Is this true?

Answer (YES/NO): NO